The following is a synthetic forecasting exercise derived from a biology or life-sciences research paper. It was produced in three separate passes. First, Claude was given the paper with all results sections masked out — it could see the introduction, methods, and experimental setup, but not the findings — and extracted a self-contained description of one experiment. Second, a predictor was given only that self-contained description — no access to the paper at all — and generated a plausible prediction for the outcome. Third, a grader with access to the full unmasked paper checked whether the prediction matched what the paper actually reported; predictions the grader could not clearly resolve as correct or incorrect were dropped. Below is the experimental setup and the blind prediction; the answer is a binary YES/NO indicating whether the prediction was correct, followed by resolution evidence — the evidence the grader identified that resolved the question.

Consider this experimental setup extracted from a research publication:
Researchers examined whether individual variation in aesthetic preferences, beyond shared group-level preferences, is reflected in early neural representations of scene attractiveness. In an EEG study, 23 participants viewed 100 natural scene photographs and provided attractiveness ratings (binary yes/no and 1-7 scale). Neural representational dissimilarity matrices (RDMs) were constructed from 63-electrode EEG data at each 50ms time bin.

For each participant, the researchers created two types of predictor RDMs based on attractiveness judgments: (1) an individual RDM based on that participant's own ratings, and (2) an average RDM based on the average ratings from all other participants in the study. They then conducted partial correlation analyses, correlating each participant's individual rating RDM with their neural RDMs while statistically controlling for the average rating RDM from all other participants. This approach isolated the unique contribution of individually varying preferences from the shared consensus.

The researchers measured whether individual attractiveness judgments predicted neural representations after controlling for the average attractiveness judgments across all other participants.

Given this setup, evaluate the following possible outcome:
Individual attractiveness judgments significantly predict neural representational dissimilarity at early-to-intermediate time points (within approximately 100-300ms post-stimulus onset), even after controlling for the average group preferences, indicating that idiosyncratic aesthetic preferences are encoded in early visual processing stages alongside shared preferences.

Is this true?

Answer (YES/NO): YES